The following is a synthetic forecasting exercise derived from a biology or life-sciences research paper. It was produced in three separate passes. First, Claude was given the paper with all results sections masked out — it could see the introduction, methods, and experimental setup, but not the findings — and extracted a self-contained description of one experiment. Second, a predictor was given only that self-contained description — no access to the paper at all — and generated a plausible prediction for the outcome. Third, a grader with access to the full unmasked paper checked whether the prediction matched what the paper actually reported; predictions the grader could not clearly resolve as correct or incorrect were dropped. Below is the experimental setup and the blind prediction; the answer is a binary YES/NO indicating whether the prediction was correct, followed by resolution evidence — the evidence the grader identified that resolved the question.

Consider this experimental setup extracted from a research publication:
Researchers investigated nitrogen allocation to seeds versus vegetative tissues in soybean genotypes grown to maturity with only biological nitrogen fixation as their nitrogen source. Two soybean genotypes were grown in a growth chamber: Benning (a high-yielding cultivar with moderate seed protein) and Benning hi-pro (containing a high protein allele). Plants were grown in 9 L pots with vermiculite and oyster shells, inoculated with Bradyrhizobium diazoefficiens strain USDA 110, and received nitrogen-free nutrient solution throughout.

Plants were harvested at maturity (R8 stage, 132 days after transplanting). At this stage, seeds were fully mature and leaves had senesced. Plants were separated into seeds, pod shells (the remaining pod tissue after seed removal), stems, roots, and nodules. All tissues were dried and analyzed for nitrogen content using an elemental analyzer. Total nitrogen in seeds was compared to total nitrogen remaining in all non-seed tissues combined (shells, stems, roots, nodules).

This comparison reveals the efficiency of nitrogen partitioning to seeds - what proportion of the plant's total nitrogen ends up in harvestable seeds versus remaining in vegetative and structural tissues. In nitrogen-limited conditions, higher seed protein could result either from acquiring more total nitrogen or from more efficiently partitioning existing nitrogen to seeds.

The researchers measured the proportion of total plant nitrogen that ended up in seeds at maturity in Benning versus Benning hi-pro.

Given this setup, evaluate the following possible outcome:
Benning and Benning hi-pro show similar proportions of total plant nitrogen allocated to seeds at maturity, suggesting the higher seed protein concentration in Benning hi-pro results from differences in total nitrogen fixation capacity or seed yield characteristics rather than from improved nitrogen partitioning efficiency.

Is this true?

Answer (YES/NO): NO